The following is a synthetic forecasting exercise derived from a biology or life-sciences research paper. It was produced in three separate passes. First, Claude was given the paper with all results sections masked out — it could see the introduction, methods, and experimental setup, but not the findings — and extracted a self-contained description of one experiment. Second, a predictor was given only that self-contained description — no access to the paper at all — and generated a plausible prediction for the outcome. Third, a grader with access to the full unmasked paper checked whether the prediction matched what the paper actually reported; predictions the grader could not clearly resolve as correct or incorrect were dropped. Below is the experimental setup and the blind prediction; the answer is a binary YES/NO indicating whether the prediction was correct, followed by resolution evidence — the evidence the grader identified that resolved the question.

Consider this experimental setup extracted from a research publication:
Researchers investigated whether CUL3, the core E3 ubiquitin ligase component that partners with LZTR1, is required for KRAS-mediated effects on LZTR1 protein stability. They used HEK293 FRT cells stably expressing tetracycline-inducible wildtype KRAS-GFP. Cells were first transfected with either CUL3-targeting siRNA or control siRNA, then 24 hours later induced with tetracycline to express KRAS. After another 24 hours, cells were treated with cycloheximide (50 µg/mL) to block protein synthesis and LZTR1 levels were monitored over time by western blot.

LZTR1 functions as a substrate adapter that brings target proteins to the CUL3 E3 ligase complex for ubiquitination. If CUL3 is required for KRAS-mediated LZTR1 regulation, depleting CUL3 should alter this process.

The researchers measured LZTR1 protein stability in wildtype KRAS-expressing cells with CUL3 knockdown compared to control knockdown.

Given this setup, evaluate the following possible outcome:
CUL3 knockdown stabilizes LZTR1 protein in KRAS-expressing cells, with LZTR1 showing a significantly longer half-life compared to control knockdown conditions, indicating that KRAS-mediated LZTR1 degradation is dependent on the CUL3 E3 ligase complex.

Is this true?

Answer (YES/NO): YES